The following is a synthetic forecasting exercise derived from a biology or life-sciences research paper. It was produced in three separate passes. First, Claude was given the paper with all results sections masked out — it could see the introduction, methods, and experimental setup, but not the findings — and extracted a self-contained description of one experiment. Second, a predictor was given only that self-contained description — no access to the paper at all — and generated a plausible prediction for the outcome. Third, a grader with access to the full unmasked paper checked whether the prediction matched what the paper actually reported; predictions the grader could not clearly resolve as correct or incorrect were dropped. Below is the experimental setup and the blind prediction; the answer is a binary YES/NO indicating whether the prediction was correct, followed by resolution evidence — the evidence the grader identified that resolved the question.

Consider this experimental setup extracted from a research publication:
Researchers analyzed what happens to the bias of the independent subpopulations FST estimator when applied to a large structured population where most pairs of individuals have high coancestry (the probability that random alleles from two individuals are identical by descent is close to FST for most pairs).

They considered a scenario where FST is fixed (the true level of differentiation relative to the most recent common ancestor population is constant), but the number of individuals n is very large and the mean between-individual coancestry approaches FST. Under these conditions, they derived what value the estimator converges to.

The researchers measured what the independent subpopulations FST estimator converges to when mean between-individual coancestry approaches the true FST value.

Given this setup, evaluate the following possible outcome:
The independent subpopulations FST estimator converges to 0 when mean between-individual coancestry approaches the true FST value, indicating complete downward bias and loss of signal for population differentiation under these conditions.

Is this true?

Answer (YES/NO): YES